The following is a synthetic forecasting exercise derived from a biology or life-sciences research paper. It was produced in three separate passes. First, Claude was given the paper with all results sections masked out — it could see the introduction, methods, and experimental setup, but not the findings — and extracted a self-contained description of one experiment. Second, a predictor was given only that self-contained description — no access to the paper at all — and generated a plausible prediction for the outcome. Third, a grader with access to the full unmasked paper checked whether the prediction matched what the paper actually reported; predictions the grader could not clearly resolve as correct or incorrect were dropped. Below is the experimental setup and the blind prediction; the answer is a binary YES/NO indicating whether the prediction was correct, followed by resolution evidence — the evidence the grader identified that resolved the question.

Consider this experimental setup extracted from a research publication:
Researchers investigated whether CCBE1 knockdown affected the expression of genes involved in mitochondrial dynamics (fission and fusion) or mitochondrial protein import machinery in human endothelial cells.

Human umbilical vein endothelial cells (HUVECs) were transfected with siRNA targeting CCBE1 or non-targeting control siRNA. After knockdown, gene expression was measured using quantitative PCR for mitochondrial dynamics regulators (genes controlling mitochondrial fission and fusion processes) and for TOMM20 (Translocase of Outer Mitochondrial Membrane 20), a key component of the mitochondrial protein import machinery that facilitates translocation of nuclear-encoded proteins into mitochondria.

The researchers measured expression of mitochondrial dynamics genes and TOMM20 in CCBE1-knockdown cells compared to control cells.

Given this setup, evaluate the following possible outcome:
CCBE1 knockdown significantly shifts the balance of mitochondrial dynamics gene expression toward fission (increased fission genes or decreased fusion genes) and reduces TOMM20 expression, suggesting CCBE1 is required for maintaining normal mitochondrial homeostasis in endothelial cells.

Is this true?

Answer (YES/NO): NO